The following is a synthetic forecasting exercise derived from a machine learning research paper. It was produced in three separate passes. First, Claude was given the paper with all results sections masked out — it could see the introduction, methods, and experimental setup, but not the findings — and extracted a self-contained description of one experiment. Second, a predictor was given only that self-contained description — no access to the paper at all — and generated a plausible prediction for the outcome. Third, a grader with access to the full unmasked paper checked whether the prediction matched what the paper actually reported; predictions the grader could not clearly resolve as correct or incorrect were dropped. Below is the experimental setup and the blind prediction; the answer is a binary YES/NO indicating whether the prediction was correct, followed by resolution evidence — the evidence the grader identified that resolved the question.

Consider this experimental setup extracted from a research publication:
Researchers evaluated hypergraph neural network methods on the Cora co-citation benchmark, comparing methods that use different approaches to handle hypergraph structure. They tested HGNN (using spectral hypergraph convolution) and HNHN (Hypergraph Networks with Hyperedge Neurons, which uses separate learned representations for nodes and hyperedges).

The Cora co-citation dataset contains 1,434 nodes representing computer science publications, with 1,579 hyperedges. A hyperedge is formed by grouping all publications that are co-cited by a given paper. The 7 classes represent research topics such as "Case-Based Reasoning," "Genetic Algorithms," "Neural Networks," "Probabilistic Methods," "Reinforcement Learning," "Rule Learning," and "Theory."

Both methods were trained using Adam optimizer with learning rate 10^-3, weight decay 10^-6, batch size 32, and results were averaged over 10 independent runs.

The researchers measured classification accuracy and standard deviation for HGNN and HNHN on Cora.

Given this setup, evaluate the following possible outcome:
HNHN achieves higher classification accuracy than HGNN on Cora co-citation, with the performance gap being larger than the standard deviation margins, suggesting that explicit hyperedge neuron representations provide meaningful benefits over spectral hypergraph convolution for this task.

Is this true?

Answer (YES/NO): NO